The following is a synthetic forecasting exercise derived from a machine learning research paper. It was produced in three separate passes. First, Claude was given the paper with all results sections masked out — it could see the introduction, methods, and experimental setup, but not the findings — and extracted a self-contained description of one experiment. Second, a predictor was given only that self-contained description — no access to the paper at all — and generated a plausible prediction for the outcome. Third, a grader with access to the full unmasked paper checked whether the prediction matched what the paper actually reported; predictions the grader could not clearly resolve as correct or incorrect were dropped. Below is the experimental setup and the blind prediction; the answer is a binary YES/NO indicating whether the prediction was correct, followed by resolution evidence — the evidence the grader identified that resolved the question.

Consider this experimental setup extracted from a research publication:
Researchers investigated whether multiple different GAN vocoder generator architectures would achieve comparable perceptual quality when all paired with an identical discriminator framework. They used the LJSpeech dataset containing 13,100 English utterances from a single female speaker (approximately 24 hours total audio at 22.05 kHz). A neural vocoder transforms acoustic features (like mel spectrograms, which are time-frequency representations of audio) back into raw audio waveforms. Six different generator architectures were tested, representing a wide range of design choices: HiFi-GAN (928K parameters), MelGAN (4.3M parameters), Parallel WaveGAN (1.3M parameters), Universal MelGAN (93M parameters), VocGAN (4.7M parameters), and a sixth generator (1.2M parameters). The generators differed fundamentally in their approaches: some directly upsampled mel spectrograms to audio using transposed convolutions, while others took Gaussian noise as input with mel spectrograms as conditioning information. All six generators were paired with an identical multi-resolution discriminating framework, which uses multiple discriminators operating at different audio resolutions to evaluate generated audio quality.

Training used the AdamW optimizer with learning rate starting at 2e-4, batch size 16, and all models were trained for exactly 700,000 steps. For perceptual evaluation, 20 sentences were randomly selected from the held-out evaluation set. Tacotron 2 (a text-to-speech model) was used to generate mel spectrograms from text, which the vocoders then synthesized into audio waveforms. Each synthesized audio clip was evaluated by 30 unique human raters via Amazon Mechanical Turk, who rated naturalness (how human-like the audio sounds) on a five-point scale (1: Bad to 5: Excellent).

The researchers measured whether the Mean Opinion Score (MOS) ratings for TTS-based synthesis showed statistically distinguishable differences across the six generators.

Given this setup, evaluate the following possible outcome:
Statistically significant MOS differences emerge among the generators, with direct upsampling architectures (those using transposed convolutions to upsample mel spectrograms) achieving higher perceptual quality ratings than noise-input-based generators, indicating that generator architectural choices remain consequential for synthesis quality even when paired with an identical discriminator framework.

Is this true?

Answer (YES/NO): NO